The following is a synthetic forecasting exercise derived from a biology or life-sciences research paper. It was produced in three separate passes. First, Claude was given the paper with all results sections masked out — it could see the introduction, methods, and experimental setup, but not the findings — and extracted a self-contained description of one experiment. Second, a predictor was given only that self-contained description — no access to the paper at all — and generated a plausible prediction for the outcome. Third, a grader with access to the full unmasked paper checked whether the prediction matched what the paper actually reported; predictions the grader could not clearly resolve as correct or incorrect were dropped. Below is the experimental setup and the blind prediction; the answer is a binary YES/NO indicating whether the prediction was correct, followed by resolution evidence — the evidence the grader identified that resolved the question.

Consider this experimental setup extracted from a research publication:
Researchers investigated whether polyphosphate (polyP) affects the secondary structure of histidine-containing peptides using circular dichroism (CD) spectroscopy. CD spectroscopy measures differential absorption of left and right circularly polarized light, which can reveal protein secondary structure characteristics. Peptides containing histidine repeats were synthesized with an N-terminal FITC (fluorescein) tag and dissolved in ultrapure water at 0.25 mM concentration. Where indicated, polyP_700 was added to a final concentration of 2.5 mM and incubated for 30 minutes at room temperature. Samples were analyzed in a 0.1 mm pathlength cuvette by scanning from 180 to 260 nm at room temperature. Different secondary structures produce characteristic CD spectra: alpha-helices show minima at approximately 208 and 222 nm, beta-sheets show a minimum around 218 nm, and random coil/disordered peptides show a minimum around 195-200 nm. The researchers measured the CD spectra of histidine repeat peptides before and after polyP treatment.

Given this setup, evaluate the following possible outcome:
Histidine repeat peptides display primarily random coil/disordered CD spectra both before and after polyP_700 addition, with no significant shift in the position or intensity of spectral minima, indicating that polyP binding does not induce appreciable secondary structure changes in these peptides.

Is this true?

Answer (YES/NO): NO